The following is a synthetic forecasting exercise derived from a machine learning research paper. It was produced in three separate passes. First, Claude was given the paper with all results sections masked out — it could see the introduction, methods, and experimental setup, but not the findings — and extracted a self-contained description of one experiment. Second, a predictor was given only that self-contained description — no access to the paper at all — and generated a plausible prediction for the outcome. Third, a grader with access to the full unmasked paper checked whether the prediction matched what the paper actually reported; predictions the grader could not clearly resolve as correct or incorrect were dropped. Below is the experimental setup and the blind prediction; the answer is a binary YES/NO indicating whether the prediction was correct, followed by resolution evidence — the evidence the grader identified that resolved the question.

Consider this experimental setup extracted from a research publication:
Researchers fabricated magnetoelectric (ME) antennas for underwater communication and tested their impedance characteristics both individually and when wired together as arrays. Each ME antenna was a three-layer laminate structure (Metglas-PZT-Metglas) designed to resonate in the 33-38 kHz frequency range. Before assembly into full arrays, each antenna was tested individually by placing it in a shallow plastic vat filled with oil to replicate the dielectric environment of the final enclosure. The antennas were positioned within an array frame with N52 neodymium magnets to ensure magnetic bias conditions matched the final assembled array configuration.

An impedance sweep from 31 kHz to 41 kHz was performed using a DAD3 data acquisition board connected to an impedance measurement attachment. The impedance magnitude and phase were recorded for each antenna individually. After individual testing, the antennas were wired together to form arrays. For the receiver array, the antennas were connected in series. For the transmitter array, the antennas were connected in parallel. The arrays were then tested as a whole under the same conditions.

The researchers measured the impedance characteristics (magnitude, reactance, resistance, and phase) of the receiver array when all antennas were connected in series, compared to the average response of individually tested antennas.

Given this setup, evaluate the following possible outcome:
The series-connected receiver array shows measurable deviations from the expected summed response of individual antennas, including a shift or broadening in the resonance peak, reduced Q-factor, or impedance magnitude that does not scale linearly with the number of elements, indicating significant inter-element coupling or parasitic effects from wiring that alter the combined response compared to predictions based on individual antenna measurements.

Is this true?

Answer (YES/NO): NO